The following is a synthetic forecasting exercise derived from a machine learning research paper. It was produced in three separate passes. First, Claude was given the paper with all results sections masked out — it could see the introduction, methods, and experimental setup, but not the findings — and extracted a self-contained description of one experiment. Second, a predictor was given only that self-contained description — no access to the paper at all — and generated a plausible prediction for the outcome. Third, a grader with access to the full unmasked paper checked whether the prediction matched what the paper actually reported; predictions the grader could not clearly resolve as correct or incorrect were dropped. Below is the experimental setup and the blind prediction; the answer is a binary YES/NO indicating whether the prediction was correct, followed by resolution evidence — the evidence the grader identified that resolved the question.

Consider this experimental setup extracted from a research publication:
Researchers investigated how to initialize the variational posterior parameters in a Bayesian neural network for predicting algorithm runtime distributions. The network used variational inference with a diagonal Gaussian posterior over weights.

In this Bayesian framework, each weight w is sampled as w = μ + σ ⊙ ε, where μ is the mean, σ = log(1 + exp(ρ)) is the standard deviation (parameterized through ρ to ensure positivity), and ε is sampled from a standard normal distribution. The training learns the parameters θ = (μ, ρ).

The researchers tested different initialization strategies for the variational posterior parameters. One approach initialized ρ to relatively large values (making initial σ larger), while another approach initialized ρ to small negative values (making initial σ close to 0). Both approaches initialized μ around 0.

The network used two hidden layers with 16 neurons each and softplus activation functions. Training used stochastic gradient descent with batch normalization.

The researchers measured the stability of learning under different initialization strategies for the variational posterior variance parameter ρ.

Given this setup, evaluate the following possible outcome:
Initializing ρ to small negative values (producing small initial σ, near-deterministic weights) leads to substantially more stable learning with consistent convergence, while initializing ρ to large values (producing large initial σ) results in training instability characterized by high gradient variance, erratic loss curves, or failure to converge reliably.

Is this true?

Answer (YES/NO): YES